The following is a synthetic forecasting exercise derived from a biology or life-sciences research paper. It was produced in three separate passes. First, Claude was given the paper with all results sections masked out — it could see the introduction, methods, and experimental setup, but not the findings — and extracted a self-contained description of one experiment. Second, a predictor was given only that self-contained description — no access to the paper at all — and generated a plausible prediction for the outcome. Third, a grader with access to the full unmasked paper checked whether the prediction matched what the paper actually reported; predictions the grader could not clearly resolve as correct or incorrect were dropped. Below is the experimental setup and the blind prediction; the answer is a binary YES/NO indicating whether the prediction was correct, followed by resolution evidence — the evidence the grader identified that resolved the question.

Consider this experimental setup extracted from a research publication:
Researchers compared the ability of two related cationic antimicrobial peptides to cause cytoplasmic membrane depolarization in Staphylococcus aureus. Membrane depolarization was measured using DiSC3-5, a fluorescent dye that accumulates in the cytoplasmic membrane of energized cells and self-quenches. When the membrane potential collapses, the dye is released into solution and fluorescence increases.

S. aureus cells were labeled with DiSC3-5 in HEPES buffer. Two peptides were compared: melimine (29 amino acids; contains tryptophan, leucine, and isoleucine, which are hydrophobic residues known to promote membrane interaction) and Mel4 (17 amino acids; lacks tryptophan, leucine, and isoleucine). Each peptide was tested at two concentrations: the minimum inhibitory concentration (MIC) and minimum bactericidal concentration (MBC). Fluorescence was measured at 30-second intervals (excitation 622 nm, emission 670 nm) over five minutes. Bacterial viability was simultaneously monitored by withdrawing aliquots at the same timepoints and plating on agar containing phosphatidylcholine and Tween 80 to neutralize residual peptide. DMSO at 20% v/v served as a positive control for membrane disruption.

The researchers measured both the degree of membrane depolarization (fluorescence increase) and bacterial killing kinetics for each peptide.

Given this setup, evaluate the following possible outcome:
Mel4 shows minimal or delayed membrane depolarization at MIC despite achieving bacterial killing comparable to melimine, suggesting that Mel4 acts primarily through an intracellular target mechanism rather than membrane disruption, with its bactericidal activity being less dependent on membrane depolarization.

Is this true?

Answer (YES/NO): NO